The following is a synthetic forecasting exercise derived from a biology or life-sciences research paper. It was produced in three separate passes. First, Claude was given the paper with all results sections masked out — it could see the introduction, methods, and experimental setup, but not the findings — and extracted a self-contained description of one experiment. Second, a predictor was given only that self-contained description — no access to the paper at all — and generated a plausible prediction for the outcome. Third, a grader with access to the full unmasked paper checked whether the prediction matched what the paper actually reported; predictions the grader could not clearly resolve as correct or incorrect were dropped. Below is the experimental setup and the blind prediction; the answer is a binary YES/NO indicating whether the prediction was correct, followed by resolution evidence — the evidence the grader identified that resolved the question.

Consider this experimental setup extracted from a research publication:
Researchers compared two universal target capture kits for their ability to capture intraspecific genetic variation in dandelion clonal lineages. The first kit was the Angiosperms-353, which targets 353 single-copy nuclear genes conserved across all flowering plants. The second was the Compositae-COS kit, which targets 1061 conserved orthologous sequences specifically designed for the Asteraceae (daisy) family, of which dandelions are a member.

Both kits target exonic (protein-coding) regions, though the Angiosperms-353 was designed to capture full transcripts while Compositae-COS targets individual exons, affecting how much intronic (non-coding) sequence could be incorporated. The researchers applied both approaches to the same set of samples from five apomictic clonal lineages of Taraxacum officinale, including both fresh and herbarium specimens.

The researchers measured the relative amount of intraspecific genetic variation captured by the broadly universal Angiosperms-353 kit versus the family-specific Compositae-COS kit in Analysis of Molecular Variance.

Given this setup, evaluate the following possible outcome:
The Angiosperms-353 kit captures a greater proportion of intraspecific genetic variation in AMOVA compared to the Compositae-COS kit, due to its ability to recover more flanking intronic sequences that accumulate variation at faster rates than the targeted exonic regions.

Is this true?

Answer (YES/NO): NO